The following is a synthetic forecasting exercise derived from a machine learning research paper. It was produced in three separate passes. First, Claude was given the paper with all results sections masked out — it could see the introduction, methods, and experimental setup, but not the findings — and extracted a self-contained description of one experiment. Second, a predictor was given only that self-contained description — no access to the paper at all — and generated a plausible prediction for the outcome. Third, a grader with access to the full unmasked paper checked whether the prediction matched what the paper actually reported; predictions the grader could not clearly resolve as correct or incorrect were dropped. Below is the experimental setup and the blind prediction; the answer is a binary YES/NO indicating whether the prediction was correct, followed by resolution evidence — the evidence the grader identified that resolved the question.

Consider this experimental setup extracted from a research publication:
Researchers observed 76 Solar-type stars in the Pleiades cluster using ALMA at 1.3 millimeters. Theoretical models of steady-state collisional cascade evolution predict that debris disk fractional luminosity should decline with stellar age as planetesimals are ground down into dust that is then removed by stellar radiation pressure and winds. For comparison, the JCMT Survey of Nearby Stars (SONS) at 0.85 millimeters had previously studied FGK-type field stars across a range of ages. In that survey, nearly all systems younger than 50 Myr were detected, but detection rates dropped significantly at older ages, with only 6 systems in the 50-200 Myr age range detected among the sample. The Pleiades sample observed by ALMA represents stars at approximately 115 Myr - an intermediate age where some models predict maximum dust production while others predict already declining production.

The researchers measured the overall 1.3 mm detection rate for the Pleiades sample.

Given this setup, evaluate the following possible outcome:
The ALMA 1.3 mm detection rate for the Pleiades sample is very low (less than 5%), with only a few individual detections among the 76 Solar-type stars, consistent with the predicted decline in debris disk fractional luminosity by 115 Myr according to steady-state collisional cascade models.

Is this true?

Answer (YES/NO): NO